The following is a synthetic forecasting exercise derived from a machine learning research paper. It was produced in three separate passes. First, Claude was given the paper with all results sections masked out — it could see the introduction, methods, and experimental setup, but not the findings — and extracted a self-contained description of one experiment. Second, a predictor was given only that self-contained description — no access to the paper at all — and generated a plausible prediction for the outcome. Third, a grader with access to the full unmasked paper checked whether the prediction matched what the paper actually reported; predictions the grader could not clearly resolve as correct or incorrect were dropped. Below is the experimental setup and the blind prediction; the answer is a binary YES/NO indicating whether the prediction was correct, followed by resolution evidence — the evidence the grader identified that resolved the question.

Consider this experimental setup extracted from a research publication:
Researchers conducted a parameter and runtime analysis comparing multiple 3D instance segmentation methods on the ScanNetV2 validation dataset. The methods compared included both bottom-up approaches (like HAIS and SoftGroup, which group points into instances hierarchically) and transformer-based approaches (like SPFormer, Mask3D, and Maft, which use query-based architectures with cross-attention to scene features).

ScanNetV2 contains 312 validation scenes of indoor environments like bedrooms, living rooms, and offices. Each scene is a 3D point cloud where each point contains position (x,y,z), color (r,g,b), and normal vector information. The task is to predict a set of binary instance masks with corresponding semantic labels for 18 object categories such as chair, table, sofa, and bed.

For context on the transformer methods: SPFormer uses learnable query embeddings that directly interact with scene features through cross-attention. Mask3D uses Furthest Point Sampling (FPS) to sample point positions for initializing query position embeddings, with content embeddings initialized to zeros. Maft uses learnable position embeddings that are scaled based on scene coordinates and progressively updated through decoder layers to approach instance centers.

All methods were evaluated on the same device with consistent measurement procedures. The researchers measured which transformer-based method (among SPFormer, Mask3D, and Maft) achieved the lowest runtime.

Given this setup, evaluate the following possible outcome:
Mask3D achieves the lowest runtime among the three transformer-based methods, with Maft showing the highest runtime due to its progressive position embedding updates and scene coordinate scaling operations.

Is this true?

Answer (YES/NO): NO